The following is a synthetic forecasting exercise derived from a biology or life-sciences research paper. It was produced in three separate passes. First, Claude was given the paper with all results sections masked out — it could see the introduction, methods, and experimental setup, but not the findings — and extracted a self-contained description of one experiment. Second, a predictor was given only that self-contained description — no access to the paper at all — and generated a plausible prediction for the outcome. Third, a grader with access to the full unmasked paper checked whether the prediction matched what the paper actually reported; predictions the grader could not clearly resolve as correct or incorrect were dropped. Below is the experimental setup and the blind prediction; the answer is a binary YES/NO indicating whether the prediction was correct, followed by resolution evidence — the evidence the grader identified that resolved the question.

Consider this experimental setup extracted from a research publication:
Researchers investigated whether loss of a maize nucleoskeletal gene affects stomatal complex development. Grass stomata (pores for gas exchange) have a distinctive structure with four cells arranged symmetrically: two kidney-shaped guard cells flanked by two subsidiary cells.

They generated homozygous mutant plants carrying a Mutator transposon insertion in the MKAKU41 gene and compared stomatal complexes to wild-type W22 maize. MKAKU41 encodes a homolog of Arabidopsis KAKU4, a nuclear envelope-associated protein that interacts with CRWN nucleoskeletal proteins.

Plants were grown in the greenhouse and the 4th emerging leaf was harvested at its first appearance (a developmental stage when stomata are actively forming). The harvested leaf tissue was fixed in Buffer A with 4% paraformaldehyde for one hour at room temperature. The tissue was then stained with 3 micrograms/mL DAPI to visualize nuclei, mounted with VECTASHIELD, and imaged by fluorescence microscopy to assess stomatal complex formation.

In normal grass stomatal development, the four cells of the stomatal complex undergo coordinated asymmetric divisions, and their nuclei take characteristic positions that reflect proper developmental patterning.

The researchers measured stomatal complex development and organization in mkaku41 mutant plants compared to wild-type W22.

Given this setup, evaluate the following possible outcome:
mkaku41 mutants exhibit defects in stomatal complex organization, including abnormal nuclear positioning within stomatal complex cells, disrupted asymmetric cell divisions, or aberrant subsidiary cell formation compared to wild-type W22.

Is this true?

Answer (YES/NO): YES